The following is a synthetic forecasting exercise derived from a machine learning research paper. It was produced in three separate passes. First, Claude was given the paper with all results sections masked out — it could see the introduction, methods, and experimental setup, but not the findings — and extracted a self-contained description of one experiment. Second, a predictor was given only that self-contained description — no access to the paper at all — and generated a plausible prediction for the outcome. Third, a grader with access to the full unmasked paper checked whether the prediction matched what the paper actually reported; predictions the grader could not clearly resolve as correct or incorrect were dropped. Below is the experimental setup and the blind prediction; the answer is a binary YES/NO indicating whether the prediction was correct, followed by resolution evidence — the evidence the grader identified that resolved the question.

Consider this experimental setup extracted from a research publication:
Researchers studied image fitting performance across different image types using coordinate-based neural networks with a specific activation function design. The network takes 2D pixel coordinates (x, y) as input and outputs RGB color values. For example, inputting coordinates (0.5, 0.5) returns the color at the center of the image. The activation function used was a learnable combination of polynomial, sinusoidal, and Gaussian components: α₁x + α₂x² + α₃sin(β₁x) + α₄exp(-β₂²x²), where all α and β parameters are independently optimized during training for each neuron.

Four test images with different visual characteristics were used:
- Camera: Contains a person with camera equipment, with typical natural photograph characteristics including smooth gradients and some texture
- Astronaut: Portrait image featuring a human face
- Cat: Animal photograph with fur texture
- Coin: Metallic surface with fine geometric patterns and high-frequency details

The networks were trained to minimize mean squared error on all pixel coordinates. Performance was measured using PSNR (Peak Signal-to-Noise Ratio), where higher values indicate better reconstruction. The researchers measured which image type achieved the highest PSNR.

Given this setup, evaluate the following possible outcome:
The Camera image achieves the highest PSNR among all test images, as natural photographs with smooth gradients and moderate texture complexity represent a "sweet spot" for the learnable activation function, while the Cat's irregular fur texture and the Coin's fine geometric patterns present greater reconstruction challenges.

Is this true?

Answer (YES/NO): NO